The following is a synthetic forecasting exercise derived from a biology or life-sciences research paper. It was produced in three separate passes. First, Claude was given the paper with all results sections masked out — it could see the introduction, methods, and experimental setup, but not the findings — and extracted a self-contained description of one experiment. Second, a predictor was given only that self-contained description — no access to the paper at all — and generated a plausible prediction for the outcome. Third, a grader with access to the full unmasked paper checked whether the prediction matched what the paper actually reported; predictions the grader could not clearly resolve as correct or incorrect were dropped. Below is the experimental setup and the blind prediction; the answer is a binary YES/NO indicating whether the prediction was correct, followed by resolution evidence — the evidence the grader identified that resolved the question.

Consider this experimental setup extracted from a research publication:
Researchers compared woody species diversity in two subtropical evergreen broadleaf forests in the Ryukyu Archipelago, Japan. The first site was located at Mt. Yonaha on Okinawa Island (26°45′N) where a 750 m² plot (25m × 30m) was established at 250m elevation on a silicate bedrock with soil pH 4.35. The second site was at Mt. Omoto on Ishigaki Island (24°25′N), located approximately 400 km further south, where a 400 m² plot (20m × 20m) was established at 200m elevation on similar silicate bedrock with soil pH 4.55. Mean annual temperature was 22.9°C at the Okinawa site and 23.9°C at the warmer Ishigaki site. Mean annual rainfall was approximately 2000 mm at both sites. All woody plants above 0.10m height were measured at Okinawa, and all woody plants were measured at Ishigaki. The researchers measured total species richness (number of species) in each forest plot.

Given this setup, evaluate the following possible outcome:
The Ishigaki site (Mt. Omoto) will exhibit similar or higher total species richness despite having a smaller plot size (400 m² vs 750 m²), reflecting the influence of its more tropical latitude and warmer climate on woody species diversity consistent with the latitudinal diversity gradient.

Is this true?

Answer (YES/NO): YES